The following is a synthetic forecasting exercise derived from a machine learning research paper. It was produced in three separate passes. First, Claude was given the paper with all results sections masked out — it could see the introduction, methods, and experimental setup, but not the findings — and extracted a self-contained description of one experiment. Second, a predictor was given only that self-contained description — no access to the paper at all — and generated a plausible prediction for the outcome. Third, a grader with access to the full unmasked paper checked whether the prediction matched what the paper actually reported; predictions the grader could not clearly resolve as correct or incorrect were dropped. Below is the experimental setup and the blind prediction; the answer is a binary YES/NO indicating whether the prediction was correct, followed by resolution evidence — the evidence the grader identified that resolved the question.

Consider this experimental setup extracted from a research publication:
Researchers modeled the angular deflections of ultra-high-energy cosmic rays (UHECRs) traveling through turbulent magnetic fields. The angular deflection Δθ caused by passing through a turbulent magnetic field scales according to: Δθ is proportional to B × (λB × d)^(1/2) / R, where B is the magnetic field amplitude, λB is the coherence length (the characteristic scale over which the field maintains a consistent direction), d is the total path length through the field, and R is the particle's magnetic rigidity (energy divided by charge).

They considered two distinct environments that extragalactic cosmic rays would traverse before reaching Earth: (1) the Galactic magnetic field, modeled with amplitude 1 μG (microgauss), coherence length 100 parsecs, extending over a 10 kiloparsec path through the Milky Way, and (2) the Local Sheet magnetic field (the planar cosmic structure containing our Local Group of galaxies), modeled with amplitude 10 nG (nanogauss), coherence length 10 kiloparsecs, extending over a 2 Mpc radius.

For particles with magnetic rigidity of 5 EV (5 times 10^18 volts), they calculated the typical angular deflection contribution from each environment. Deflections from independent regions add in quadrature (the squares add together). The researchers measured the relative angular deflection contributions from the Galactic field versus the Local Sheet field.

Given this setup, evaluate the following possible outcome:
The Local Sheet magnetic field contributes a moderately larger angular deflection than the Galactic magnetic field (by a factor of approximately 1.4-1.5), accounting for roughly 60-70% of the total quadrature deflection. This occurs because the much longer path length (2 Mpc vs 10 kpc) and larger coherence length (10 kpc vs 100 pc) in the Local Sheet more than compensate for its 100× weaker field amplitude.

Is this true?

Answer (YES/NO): YES